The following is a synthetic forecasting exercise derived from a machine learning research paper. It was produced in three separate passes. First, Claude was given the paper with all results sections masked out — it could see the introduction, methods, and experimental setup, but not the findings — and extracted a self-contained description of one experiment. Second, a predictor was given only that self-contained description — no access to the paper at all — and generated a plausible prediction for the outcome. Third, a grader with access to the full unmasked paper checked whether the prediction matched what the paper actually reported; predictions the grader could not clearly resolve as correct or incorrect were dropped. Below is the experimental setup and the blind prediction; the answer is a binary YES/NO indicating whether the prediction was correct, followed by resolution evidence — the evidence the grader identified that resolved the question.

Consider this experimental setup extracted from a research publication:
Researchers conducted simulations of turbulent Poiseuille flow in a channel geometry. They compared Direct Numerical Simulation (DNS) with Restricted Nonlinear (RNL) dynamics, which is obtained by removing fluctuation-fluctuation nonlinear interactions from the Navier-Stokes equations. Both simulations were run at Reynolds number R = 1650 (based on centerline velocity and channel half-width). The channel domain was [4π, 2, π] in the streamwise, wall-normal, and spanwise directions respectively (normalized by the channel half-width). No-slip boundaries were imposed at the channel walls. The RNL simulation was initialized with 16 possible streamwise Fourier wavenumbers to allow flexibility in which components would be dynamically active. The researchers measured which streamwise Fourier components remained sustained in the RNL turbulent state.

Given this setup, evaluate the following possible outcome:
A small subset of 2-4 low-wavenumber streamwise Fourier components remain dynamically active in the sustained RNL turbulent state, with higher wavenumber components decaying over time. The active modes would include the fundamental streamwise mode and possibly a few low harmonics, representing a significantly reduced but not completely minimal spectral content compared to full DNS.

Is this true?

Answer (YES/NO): YES